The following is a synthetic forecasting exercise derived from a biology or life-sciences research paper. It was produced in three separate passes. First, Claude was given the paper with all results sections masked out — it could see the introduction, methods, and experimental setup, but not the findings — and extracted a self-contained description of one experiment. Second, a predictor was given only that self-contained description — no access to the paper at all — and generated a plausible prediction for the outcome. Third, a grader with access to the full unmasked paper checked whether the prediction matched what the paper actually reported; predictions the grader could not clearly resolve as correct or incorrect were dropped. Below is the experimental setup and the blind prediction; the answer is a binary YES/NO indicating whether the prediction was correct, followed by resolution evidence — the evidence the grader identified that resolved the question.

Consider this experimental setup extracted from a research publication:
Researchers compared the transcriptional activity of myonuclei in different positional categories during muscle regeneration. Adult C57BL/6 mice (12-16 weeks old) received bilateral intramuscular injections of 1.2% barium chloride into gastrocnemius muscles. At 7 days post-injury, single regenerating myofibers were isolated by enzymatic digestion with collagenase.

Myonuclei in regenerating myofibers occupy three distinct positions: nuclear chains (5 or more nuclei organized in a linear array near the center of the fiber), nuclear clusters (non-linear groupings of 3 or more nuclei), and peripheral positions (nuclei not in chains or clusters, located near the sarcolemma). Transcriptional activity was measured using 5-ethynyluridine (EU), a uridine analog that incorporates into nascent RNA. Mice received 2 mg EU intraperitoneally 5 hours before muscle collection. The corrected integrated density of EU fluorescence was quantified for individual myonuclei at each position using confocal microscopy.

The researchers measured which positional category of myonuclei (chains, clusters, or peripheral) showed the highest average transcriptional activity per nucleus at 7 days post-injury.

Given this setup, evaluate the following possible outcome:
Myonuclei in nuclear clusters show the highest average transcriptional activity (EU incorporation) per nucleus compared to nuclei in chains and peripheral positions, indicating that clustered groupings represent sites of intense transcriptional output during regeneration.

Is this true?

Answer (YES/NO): NO